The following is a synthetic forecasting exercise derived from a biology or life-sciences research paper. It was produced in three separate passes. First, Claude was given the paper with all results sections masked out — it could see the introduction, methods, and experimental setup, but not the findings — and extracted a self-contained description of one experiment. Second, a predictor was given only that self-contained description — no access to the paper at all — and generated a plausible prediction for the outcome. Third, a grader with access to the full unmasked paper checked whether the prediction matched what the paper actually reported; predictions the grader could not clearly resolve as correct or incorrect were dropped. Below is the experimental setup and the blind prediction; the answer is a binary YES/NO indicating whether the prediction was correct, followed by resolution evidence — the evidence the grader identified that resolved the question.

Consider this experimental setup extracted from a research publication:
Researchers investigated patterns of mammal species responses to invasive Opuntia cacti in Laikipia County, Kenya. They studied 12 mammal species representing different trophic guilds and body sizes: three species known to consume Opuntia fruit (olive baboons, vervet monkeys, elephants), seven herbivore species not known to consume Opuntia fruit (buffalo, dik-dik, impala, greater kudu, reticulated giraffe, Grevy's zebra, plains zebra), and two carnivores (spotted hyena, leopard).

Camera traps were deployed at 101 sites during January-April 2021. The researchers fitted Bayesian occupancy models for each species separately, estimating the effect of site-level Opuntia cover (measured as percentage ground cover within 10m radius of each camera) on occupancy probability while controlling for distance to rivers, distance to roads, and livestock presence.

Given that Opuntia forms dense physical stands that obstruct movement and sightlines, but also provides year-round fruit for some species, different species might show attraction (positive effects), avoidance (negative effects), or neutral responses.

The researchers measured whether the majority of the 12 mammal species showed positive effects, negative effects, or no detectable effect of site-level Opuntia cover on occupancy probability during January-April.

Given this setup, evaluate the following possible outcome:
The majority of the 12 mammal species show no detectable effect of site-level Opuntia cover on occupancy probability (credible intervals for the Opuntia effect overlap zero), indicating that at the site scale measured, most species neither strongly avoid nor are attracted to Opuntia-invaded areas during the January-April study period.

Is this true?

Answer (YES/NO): NO